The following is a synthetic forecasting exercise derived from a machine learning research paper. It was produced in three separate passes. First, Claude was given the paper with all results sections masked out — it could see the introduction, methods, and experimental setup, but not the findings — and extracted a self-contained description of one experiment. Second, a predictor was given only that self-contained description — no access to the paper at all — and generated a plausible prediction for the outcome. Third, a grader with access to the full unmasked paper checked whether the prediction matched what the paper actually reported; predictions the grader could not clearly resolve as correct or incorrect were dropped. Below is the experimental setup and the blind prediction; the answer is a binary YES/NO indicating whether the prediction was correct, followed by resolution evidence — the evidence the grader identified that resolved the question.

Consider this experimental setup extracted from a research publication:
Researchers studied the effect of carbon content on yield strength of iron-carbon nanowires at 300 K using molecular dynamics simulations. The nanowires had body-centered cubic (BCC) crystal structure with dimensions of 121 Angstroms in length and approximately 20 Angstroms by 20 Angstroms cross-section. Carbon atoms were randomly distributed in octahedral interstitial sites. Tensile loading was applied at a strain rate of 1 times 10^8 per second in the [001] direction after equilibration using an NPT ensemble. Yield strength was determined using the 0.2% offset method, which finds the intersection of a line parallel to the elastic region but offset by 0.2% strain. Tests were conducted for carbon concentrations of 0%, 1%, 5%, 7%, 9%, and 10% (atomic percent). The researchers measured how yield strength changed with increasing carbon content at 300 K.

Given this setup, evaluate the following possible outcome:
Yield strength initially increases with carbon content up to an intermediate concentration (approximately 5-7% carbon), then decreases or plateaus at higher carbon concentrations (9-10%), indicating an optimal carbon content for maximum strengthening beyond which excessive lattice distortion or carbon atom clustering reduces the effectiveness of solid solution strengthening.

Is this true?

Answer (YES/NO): NO